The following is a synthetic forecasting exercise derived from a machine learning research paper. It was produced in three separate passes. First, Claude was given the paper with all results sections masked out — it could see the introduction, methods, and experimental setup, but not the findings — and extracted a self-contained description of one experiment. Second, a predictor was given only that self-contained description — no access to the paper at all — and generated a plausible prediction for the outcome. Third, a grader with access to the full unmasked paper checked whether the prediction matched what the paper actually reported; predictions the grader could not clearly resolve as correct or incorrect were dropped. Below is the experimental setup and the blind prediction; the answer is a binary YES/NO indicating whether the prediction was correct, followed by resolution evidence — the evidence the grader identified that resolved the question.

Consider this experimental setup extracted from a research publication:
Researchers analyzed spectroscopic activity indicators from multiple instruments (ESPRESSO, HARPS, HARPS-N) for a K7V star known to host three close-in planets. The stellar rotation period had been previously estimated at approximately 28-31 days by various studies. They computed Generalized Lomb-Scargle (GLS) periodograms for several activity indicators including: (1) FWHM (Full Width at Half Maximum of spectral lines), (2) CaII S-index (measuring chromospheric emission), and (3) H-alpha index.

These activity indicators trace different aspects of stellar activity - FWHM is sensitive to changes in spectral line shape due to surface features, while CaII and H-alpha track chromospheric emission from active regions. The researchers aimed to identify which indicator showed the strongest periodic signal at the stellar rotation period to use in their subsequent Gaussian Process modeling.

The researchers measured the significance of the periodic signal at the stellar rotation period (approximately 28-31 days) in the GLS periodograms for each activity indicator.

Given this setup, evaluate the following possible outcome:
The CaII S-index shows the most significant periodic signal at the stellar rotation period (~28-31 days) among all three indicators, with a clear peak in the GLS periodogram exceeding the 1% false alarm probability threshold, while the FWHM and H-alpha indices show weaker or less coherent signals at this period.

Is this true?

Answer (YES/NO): NO